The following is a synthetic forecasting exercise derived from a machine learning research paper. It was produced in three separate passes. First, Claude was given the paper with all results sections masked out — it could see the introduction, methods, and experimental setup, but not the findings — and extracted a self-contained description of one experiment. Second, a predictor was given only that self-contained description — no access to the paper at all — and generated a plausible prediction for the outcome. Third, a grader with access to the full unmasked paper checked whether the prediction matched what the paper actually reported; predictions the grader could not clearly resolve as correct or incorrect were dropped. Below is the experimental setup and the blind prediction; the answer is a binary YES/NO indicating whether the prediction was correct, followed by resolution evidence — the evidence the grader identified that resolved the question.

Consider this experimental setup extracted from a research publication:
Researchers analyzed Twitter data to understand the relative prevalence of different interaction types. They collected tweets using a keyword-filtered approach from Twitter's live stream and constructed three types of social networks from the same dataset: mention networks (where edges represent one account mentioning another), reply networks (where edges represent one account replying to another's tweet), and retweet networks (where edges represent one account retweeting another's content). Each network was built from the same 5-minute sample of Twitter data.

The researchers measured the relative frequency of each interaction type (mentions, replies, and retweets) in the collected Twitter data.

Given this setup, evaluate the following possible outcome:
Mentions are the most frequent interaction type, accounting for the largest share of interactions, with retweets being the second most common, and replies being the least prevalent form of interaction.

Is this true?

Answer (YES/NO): YES